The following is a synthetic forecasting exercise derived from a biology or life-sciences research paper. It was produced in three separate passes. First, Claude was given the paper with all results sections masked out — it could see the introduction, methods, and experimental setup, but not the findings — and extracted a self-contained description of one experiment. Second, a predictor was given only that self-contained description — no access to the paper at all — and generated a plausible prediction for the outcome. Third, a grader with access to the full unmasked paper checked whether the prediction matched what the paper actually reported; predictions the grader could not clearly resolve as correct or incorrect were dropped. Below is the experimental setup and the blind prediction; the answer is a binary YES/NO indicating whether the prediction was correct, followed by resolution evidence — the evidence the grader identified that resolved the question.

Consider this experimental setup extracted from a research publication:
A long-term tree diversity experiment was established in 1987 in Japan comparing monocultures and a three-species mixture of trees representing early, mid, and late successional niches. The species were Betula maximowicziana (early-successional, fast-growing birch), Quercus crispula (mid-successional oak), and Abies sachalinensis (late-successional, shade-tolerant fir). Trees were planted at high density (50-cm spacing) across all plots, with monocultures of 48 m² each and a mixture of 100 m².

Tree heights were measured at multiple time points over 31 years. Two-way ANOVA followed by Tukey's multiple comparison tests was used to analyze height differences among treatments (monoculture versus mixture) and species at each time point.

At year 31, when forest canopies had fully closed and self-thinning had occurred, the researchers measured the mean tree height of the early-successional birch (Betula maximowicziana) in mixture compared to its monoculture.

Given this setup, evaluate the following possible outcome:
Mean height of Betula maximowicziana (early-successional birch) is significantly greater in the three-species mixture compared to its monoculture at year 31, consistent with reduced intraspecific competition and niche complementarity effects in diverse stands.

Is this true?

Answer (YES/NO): NO